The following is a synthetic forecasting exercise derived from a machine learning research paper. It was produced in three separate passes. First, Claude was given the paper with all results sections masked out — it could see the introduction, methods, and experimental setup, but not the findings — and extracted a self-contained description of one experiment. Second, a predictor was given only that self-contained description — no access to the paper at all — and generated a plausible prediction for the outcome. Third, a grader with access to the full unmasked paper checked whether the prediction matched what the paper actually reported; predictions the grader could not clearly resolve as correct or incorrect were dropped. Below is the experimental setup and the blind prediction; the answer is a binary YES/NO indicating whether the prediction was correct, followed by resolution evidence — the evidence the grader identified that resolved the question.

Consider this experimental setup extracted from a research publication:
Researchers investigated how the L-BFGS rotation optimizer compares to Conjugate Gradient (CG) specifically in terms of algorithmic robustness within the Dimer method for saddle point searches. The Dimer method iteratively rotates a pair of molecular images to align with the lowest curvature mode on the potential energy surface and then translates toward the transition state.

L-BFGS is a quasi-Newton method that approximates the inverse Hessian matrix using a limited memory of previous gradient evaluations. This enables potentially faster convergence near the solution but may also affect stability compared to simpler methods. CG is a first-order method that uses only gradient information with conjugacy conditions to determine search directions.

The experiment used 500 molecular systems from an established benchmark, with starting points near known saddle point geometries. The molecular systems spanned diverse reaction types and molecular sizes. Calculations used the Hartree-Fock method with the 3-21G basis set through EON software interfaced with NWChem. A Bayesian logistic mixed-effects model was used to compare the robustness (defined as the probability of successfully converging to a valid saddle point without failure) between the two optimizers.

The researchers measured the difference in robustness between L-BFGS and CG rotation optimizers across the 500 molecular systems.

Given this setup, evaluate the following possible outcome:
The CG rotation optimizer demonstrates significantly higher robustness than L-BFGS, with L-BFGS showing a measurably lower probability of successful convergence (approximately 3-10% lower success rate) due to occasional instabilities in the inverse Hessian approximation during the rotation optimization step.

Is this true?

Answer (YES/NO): YES